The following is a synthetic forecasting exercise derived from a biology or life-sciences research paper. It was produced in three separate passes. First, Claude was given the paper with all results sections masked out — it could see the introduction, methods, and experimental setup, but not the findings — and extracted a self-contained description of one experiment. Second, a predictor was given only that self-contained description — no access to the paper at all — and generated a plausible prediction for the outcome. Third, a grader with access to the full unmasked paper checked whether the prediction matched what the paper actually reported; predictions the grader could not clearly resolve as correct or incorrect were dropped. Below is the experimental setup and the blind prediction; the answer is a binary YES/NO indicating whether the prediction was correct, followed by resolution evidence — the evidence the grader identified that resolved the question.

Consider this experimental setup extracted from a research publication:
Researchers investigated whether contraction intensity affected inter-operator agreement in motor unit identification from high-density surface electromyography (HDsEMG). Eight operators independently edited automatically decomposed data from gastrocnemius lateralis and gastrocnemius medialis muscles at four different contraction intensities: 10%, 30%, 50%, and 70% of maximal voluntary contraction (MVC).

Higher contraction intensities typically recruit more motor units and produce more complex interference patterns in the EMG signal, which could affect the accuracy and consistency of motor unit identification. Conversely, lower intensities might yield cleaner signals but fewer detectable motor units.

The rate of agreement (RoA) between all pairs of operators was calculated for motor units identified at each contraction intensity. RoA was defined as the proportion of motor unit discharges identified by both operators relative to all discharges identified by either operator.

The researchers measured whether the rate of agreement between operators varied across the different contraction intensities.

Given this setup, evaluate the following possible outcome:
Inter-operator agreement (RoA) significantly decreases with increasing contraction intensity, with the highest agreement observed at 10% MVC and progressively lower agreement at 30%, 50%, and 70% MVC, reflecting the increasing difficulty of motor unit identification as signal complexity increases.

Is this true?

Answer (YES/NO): NO